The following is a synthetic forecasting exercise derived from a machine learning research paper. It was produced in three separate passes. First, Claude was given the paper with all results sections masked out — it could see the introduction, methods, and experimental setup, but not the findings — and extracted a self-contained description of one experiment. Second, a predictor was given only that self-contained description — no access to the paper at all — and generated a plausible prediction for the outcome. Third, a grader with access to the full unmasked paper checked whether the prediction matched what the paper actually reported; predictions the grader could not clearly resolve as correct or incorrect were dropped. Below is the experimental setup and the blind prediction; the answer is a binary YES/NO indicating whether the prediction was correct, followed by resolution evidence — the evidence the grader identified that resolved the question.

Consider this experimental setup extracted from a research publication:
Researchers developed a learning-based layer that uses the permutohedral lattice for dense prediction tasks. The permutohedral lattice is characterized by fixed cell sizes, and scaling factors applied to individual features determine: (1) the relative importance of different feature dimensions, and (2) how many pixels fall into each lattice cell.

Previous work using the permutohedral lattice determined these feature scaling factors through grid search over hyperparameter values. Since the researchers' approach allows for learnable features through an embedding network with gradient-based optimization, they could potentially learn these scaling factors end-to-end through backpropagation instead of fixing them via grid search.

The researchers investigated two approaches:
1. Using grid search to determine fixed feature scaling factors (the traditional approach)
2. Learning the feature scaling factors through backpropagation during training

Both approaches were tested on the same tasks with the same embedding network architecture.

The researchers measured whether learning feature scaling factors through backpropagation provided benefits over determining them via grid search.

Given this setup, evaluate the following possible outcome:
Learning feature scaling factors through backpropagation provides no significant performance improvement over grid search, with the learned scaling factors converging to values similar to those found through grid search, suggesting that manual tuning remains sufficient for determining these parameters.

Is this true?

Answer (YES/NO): NO